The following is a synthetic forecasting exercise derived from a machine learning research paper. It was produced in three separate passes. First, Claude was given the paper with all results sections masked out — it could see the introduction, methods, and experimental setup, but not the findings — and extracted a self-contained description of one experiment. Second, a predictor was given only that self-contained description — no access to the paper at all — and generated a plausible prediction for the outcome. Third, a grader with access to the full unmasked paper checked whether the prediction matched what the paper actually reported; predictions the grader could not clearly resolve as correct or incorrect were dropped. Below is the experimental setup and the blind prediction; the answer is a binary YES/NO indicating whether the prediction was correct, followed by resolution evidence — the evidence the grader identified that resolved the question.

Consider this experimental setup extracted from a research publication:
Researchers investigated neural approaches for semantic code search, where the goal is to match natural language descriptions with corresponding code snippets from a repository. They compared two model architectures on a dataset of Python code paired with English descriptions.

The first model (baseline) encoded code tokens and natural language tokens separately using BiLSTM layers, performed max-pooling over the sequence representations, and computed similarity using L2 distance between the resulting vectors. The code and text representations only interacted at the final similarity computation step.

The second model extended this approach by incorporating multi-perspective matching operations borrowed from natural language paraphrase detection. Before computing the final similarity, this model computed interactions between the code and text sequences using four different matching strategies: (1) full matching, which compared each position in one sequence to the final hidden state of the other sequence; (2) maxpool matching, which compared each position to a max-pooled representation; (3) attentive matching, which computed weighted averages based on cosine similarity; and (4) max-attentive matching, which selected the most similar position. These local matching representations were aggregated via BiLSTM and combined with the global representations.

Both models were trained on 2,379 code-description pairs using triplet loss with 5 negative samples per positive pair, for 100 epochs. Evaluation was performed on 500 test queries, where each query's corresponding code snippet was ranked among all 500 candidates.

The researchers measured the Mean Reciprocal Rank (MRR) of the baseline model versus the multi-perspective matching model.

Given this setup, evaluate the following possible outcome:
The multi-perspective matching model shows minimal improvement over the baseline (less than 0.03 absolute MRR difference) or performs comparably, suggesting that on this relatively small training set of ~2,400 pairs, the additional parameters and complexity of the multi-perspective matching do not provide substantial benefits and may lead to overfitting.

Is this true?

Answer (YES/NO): NO